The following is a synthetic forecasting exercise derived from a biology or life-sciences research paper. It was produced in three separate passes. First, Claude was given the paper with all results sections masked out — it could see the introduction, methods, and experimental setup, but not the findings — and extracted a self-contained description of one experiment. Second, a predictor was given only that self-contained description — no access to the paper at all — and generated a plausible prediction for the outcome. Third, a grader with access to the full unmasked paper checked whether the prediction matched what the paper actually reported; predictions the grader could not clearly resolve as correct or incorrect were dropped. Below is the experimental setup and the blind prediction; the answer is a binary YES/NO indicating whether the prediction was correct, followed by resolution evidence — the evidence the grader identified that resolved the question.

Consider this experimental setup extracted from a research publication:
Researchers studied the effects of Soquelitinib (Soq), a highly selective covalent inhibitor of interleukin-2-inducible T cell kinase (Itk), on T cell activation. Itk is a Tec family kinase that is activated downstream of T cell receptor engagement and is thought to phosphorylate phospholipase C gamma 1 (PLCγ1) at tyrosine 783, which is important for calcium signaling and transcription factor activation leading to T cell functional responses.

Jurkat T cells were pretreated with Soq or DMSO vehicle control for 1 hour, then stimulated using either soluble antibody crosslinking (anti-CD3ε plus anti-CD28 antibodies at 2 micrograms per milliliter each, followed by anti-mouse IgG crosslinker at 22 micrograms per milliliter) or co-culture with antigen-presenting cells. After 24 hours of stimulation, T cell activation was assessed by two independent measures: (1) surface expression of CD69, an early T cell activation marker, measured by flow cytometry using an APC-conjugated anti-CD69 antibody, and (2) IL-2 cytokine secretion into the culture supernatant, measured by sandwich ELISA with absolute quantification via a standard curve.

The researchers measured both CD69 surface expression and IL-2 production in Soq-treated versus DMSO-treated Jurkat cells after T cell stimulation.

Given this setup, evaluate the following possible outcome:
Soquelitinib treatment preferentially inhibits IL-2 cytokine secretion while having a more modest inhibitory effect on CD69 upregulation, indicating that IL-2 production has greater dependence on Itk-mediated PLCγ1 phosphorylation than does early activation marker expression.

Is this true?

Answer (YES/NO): NO